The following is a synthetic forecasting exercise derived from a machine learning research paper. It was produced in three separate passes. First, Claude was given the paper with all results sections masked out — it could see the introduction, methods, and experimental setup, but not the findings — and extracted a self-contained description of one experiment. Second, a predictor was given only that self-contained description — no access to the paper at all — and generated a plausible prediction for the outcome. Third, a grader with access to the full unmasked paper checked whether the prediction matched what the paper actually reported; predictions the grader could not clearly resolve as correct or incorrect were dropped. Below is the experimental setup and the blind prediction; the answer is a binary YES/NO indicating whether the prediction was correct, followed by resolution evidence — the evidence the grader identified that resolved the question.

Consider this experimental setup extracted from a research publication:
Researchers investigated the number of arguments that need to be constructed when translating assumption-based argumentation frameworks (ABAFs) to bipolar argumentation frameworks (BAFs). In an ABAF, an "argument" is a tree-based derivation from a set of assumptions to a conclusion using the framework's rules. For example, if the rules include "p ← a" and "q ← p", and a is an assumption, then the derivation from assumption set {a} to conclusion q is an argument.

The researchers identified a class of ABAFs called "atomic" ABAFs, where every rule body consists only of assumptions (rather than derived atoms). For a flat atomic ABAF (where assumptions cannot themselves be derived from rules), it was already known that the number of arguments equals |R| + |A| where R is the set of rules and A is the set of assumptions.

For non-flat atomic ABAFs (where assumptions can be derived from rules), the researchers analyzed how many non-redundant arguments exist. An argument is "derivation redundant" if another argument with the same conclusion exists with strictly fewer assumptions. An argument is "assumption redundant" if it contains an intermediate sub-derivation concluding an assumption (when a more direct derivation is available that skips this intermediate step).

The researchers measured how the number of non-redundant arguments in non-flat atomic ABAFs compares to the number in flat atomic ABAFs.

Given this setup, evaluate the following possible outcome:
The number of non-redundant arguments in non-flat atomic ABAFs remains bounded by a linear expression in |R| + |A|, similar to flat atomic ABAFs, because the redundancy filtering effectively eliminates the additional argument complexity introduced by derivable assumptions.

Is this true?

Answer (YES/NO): YES